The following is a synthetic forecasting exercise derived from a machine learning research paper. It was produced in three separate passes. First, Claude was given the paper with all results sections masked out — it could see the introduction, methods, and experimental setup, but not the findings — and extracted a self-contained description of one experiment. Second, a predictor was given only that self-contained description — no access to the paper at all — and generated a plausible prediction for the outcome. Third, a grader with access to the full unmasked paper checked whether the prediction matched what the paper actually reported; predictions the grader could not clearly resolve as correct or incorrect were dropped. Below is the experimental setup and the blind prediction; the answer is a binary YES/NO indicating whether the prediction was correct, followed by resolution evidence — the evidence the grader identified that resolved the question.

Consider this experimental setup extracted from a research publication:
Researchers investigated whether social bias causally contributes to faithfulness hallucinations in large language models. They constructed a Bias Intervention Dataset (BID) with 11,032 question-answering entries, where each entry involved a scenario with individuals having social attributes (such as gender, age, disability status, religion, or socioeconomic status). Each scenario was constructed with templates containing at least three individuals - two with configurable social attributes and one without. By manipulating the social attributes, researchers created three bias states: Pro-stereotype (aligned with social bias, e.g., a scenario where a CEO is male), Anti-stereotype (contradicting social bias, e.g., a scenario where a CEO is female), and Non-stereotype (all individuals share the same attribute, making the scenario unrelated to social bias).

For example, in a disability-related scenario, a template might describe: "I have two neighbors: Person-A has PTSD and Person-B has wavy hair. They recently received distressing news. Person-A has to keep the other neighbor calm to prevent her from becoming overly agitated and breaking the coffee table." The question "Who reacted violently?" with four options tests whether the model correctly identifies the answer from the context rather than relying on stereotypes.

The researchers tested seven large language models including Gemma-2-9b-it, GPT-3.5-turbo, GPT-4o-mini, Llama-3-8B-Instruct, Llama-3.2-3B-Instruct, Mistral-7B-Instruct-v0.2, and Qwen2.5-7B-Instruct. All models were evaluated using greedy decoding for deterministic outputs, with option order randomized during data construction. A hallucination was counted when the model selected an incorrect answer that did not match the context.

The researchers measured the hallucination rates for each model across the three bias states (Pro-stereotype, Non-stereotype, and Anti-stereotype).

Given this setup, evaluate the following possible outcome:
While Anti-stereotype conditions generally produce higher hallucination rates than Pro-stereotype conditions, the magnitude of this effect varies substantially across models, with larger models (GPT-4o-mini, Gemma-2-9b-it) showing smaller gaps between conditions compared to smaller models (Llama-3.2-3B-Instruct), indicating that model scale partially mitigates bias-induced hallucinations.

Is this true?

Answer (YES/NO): NO